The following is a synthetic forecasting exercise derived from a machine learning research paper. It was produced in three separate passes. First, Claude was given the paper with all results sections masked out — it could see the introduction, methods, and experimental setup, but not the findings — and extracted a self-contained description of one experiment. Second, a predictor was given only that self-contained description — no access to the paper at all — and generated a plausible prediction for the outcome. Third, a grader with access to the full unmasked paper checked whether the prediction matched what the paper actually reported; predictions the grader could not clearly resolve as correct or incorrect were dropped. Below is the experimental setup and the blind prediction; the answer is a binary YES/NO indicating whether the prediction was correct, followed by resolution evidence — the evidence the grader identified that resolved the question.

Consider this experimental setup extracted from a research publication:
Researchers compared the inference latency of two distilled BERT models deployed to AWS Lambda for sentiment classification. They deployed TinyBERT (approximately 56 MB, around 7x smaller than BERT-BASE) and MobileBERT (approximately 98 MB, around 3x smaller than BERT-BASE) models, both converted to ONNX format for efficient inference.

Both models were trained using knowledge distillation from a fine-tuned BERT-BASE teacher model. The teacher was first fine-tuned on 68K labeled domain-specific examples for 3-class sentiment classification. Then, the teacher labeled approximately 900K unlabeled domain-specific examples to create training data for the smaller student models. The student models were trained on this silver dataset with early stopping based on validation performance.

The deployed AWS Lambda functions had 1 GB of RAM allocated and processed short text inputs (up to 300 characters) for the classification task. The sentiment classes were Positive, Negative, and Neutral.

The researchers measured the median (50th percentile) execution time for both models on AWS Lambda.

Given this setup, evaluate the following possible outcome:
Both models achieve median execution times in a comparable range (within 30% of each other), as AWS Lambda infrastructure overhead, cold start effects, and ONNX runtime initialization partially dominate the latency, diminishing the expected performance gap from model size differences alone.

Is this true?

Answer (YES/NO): NO